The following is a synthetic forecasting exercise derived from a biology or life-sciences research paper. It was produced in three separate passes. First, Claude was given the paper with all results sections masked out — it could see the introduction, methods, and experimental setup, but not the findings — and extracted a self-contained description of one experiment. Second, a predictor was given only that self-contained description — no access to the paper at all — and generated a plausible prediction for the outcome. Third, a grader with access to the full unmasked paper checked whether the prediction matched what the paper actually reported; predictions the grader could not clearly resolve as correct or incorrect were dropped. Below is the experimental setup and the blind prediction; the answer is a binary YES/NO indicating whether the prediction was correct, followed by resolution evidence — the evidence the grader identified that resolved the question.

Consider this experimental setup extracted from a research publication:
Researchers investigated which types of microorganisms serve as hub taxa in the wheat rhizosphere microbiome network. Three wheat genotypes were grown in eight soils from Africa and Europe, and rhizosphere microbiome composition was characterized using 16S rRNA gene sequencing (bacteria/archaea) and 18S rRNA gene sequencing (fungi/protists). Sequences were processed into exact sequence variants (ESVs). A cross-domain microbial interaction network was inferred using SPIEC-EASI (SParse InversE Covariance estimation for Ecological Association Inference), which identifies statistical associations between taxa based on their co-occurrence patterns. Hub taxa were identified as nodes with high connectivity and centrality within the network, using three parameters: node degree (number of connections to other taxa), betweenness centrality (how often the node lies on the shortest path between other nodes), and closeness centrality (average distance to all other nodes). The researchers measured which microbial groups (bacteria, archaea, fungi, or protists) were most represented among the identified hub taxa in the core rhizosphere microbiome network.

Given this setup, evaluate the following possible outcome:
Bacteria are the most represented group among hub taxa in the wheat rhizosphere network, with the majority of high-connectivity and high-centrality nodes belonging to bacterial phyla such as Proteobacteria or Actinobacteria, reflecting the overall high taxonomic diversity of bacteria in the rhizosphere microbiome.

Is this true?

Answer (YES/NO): YES